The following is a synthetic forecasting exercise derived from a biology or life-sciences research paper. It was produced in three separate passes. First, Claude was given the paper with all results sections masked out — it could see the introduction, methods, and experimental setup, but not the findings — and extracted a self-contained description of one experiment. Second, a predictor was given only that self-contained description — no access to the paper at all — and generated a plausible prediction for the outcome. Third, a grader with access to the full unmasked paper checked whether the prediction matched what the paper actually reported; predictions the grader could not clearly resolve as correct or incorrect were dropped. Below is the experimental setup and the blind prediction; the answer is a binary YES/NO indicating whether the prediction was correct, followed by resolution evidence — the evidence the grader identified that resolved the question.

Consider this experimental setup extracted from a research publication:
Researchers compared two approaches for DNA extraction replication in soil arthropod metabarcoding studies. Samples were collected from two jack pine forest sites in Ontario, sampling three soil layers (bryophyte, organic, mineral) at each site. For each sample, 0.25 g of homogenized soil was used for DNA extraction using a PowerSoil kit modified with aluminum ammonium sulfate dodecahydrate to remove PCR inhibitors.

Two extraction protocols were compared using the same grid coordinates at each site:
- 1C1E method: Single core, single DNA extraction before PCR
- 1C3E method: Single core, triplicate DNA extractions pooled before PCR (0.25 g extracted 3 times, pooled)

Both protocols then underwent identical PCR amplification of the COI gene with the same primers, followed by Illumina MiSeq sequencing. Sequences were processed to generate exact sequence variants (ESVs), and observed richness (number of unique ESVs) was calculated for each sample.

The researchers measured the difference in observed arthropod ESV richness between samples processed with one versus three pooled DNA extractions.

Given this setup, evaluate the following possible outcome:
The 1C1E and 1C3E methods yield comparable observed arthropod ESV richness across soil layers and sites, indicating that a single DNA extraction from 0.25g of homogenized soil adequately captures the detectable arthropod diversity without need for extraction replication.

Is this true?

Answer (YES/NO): YES